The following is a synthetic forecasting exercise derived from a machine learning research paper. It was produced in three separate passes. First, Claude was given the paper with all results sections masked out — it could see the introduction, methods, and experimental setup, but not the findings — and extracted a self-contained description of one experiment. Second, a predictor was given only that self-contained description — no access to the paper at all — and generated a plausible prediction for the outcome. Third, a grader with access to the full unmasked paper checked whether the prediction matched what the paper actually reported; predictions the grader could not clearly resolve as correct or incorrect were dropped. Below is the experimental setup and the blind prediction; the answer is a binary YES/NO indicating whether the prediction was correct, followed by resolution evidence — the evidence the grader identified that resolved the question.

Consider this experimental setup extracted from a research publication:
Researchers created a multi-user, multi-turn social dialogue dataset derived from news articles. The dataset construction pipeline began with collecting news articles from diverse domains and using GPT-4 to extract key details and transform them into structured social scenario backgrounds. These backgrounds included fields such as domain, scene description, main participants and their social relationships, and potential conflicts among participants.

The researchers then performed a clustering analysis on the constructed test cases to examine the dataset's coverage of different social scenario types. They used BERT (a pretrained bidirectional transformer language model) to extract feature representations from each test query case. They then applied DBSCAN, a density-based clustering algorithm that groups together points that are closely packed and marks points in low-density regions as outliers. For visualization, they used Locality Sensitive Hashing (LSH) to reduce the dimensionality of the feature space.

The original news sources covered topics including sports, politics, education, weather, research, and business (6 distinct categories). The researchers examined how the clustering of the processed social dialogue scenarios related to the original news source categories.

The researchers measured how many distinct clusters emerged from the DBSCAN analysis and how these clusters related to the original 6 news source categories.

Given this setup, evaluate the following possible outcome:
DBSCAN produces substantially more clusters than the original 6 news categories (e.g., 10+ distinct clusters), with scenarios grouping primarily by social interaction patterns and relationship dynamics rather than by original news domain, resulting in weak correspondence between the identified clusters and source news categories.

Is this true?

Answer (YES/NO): NO